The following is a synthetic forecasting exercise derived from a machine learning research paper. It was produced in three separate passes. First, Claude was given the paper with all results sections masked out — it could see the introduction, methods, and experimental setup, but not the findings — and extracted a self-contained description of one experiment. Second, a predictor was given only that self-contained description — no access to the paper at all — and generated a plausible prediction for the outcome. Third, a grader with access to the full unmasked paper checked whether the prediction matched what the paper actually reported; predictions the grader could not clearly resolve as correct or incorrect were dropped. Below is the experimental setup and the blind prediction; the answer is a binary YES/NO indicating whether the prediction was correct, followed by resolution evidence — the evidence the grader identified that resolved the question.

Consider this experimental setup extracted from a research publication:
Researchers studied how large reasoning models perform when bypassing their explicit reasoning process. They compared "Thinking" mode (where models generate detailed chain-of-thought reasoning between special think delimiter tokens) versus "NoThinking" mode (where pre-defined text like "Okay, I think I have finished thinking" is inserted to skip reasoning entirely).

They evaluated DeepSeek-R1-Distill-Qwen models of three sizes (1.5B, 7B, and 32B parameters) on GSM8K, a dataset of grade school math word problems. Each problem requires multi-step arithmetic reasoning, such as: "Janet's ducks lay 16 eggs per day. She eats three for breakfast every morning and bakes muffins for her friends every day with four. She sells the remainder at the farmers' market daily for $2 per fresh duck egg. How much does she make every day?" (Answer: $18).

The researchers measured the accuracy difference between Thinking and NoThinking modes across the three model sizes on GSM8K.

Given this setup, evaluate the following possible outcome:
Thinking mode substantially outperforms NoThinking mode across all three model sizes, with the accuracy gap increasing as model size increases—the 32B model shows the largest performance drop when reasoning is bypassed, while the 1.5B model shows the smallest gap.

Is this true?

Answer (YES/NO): NO